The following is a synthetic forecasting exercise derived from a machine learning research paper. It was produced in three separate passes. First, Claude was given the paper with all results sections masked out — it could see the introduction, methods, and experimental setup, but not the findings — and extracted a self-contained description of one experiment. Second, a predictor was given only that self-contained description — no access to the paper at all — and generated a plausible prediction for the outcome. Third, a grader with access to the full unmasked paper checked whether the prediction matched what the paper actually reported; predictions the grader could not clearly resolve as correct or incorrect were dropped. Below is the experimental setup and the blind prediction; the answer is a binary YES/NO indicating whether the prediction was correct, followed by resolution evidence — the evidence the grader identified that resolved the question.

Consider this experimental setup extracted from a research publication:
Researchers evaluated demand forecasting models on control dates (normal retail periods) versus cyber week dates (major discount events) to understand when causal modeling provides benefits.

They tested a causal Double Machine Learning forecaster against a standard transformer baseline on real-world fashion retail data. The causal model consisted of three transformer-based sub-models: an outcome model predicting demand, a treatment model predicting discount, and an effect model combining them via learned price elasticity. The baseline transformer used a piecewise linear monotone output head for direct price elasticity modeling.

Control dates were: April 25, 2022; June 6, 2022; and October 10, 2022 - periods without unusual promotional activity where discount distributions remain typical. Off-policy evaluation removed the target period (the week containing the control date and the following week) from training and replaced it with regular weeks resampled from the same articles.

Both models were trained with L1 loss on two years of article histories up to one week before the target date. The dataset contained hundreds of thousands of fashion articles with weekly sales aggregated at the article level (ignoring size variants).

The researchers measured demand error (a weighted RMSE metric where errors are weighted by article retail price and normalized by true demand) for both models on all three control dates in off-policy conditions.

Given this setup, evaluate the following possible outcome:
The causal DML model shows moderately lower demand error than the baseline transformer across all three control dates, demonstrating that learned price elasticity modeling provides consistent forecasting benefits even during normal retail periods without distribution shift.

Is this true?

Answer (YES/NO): NO